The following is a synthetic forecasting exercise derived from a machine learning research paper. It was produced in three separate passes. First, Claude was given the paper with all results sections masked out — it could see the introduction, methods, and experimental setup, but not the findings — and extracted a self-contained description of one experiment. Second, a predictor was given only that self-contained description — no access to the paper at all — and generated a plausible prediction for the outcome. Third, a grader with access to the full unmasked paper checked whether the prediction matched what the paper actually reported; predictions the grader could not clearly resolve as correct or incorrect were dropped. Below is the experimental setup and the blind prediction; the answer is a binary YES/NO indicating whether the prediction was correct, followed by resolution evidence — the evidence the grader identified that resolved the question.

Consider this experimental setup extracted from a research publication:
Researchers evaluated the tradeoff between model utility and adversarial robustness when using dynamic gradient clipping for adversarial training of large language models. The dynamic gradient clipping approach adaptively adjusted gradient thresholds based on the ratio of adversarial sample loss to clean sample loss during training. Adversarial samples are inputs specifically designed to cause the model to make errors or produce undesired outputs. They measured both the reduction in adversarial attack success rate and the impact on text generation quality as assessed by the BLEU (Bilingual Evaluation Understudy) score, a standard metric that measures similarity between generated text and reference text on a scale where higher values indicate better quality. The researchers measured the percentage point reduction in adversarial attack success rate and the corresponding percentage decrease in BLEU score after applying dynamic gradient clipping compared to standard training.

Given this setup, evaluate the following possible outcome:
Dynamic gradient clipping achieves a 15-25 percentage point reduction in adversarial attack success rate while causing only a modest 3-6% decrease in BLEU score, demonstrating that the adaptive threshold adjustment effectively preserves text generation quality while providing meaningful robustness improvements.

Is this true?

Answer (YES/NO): NO